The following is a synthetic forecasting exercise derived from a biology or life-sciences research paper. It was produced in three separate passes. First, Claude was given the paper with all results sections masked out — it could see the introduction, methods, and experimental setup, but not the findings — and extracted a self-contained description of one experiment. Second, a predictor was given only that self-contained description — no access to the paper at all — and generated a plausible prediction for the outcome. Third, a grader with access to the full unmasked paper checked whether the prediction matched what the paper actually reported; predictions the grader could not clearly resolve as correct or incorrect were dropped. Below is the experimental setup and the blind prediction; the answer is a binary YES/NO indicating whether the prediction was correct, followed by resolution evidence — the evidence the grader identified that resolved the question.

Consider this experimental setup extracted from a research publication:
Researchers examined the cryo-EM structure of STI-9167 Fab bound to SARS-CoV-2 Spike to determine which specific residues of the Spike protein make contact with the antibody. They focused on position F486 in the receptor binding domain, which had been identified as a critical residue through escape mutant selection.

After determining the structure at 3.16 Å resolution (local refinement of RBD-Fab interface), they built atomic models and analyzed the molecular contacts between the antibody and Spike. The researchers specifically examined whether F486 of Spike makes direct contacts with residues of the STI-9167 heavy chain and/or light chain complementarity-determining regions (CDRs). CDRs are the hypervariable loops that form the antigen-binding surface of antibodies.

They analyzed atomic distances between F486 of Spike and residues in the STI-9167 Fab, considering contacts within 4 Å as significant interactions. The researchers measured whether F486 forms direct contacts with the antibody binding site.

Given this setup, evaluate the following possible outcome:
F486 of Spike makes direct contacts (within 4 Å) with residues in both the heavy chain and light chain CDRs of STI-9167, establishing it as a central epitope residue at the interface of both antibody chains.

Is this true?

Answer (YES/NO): NO